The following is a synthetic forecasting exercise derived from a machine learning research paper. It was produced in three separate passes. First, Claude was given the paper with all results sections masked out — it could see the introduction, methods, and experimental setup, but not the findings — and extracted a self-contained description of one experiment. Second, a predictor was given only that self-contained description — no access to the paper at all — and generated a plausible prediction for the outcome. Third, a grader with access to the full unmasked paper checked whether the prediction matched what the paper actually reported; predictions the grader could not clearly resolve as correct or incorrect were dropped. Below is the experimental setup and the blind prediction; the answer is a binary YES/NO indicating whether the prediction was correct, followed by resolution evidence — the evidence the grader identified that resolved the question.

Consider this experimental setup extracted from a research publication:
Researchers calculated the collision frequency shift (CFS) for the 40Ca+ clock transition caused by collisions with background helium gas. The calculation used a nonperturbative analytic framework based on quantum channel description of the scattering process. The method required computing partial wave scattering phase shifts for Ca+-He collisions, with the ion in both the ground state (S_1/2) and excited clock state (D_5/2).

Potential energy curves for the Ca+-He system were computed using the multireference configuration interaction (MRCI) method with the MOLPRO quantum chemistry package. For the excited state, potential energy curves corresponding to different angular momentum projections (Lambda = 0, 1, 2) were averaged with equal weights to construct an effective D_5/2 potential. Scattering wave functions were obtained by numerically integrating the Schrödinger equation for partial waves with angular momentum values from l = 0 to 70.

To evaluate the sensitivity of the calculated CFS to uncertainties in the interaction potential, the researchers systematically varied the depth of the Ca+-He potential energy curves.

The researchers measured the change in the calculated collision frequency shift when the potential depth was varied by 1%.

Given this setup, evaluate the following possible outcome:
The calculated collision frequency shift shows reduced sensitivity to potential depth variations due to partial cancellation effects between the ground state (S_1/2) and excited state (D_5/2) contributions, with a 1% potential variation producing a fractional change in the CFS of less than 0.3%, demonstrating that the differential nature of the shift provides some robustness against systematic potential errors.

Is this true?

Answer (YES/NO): NO